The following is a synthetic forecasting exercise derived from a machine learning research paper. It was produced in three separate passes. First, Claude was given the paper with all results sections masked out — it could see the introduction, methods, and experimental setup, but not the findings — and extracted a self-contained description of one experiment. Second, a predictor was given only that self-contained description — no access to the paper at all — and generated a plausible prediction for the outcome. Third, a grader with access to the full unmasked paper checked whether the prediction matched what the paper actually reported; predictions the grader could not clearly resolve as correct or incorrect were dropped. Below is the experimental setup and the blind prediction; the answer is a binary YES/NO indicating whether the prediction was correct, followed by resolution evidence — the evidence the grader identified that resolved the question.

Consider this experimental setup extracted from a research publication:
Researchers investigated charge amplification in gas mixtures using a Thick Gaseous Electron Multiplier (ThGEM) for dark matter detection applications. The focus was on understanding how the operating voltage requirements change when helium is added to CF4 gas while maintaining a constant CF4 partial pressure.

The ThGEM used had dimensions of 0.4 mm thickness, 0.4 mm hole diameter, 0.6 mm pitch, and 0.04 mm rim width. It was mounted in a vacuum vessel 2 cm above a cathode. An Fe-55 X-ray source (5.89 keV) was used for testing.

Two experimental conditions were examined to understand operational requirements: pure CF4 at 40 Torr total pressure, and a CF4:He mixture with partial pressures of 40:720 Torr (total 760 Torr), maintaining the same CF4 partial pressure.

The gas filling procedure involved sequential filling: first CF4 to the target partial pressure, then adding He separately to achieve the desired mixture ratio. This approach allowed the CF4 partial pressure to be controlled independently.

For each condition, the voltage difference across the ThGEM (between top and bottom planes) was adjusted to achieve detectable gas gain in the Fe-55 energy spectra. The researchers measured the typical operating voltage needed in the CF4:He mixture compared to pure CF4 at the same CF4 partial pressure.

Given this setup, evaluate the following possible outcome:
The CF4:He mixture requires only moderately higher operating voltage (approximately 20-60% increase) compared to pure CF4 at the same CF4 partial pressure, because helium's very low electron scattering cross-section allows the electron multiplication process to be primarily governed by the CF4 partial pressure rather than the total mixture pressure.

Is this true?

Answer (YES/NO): NO